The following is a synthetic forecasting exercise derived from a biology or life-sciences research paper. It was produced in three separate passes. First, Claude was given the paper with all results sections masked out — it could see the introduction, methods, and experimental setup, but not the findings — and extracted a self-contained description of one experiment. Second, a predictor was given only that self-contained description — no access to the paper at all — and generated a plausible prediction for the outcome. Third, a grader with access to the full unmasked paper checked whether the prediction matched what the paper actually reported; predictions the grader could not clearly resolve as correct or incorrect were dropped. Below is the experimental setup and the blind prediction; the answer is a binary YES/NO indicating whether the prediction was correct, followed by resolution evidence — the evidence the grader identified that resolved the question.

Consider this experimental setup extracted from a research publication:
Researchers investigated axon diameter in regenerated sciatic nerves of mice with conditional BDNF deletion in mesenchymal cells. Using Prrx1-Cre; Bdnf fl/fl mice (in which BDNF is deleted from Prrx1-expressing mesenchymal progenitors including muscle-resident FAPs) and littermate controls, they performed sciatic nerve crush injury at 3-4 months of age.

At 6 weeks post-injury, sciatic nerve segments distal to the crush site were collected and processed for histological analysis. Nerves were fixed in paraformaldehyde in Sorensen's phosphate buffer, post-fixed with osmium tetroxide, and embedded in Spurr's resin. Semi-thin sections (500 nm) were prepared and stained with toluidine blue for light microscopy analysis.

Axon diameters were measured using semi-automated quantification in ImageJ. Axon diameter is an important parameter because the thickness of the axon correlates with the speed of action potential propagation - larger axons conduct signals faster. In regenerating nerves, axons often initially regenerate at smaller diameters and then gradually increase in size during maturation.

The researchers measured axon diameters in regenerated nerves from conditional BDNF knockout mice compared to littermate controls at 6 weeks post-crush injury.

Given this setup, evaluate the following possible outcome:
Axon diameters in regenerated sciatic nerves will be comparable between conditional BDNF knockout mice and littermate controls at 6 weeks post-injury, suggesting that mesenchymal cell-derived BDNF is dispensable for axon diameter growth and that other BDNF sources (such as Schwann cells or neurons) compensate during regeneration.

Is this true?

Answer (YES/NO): YES